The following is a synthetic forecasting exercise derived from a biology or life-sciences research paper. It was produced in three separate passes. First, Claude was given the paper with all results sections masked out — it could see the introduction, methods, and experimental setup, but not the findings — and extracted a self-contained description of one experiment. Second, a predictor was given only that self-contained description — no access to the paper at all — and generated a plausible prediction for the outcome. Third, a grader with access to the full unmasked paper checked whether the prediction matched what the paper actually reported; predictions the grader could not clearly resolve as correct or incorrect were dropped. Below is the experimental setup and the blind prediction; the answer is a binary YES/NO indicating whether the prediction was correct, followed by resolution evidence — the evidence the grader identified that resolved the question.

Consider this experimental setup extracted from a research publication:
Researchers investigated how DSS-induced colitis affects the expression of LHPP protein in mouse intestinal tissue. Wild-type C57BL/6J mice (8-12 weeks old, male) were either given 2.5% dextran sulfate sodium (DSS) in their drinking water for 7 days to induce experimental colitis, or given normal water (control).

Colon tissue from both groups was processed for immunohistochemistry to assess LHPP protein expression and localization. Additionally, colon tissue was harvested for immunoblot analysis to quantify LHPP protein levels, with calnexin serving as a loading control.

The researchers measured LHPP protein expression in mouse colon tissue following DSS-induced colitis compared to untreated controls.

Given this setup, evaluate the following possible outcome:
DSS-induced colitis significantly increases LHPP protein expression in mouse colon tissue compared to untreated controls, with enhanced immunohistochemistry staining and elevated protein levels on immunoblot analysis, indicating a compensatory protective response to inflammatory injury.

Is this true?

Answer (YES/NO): NO